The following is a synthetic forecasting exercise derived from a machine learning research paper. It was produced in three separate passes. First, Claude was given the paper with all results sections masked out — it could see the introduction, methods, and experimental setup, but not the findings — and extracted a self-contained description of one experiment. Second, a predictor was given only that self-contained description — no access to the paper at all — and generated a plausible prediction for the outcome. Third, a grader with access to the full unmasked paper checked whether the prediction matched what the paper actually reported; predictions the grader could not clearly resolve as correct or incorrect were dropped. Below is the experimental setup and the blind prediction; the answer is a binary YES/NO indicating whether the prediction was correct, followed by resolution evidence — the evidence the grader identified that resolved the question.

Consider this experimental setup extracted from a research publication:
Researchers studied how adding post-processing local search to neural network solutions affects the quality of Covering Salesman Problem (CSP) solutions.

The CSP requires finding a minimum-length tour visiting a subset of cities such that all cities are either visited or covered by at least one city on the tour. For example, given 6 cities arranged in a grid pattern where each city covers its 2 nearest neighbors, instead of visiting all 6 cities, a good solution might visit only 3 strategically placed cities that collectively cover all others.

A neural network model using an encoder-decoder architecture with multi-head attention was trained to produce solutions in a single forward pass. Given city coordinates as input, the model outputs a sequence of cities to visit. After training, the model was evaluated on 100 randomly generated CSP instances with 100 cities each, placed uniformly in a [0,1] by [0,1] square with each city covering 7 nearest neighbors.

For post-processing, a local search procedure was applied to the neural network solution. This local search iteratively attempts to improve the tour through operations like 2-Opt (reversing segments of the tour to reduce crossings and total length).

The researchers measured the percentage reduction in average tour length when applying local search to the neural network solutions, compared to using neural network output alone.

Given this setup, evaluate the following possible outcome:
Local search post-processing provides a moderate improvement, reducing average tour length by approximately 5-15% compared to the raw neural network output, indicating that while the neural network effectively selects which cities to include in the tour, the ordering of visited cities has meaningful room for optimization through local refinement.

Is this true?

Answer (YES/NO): YES